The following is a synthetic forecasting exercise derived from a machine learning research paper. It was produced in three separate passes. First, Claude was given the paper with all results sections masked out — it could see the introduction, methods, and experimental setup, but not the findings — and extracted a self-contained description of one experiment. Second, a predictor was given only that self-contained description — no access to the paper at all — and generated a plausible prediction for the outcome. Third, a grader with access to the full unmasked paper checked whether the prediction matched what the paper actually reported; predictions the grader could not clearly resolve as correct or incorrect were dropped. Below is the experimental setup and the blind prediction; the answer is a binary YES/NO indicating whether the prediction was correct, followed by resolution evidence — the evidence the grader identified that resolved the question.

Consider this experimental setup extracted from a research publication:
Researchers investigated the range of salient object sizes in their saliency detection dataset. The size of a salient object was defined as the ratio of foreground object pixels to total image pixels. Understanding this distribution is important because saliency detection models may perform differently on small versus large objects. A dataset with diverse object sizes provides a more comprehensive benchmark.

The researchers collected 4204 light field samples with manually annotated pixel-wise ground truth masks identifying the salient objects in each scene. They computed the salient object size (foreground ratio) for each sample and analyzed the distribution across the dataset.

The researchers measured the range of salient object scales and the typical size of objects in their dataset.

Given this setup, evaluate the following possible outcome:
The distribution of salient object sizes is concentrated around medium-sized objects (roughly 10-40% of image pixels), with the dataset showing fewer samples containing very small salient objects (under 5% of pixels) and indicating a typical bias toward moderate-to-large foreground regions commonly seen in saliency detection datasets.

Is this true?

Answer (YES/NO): NO